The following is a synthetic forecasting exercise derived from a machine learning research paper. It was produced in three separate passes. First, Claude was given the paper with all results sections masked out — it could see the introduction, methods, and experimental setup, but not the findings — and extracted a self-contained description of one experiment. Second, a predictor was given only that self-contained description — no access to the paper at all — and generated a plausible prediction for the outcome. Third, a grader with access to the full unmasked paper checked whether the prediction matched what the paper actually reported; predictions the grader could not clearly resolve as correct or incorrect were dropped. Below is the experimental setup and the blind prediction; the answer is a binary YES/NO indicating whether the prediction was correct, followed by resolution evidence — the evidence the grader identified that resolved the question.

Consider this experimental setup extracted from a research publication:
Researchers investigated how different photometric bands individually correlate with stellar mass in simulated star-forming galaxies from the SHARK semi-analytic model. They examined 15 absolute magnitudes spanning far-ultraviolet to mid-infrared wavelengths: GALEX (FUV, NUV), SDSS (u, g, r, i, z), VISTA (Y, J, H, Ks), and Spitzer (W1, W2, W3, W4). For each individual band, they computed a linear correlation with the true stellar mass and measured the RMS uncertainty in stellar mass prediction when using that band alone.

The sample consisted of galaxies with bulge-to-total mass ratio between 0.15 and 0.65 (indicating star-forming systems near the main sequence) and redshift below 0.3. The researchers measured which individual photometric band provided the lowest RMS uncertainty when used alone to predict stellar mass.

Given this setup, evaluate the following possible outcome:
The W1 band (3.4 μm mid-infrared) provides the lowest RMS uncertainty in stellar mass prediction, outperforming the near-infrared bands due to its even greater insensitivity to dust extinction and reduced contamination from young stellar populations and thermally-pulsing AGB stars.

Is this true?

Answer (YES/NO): NO